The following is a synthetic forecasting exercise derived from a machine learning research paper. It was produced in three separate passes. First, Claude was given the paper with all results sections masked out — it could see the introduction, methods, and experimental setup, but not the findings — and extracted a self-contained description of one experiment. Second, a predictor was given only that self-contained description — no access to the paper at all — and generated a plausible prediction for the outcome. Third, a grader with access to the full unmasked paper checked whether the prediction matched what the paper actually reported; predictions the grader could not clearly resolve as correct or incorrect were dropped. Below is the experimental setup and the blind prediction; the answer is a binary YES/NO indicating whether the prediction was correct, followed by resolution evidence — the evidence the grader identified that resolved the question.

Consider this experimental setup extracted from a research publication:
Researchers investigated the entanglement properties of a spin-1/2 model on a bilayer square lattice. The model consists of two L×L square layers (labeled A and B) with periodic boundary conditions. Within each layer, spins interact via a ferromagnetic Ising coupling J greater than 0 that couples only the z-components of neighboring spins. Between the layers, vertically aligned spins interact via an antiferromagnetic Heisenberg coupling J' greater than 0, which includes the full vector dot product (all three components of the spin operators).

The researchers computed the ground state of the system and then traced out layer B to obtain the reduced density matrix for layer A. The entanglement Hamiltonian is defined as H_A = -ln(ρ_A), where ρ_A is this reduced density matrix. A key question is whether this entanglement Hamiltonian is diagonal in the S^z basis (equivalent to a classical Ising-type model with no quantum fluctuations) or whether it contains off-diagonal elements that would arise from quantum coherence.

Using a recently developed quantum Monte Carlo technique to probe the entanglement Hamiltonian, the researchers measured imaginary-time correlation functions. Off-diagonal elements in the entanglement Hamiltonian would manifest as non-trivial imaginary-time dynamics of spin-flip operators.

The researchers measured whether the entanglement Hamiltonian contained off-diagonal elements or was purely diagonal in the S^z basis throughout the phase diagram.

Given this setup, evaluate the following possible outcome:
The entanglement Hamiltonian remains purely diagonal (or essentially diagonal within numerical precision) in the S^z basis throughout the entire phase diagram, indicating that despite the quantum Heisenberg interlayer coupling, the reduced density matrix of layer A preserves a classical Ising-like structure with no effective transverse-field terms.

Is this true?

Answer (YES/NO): YES